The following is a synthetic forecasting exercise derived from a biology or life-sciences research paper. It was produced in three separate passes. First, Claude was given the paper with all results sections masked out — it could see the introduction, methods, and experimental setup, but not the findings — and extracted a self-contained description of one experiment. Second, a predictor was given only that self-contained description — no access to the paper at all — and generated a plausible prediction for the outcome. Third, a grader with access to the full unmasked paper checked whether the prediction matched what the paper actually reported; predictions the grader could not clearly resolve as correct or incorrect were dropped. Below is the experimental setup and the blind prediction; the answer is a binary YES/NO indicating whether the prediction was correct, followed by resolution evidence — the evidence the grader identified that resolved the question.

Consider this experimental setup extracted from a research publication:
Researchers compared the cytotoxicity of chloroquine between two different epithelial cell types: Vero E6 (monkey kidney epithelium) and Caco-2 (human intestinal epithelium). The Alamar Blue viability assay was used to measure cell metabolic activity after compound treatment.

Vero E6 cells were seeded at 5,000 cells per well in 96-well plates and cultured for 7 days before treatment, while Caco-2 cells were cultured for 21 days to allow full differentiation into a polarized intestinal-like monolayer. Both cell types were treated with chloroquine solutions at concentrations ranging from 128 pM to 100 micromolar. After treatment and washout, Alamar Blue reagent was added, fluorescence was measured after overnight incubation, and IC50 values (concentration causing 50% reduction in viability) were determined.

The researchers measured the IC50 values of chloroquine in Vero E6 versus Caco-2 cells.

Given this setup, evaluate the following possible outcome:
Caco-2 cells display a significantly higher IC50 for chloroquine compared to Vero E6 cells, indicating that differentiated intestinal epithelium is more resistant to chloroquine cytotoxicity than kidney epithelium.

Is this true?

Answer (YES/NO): NO